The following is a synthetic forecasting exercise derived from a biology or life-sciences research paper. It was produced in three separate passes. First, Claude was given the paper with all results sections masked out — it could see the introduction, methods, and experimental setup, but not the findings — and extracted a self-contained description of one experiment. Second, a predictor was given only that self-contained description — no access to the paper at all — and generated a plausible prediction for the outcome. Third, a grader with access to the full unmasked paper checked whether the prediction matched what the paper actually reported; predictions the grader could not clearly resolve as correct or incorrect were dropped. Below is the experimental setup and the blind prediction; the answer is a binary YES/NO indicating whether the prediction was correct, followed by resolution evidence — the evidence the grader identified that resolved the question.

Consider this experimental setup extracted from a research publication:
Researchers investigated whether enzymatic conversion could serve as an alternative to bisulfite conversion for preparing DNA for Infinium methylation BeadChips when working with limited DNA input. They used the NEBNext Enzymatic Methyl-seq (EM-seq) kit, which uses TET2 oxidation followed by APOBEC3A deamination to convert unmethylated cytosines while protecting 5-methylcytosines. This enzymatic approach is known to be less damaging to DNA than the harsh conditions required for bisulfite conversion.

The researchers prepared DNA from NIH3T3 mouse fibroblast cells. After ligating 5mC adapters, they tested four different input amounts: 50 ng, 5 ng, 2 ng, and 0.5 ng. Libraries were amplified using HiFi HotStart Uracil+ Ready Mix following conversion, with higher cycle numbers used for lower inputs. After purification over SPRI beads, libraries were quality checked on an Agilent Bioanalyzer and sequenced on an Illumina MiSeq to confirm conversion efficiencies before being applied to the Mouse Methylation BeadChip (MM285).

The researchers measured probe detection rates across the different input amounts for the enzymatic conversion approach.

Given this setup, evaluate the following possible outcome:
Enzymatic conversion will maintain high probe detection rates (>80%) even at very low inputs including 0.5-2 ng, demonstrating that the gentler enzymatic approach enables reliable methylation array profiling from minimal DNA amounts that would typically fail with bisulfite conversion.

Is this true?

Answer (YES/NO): YES